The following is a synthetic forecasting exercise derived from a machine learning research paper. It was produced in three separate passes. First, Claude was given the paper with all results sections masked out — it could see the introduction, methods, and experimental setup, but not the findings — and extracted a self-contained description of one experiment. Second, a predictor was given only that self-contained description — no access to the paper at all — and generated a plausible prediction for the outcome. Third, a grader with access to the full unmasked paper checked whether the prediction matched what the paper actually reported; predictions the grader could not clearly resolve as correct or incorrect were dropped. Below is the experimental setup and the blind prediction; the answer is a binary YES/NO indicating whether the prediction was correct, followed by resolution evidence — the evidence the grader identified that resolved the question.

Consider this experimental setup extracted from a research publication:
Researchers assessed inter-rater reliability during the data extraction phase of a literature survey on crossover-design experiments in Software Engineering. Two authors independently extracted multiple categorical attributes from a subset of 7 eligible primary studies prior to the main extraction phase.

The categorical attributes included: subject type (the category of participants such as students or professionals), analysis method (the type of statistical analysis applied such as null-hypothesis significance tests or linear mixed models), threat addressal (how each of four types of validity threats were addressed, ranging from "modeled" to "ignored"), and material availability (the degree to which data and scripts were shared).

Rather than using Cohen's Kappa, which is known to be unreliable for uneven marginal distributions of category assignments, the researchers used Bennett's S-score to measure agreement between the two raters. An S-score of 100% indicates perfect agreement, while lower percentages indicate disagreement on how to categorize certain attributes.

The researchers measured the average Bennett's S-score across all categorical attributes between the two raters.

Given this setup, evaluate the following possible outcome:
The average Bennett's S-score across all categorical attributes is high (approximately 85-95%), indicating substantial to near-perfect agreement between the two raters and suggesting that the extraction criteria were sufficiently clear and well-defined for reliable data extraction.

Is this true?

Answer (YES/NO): YES